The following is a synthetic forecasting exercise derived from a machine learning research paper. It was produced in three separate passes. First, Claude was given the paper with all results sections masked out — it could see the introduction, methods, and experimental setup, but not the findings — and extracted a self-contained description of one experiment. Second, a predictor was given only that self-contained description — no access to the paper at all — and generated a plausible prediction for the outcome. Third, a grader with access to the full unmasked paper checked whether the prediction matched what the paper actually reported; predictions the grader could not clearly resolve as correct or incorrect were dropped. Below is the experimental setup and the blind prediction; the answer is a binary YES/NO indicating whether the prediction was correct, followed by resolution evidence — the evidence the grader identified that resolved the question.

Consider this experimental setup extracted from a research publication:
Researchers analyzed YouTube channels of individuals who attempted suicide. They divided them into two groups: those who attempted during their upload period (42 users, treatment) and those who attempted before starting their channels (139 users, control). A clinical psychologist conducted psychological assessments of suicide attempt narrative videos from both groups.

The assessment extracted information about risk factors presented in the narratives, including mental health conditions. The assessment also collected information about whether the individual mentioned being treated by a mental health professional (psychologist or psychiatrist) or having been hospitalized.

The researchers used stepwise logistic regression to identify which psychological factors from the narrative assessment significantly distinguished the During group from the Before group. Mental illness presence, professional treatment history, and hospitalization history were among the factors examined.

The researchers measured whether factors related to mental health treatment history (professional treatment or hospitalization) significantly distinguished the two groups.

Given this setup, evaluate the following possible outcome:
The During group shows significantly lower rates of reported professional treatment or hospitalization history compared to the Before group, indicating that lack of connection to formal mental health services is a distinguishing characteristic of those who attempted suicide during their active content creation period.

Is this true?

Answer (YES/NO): NO